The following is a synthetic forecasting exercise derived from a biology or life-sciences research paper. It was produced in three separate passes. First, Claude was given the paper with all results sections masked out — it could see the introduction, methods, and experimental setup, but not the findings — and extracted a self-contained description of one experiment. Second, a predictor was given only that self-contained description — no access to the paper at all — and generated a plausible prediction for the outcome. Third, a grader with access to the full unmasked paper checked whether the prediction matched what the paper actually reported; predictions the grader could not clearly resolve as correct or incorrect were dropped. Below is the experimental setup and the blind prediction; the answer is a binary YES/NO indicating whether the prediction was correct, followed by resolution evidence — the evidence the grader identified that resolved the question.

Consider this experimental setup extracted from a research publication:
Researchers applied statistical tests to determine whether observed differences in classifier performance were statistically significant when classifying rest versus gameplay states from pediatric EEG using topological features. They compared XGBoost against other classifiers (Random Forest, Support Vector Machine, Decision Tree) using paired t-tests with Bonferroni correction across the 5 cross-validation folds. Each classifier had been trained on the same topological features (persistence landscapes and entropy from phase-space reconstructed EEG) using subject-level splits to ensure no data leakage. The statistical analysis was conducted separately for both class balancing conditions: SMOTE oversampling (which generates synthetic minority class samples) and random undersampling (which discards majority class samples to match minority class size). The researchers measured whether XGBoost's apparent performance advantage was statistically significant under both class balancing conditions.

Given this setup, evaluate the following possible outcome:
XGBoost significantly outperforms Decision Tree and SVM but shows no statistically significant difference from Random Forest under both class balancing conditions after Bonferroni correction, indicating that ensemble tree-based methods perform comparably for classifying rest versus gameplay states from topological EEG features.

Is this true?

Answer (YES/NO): NO